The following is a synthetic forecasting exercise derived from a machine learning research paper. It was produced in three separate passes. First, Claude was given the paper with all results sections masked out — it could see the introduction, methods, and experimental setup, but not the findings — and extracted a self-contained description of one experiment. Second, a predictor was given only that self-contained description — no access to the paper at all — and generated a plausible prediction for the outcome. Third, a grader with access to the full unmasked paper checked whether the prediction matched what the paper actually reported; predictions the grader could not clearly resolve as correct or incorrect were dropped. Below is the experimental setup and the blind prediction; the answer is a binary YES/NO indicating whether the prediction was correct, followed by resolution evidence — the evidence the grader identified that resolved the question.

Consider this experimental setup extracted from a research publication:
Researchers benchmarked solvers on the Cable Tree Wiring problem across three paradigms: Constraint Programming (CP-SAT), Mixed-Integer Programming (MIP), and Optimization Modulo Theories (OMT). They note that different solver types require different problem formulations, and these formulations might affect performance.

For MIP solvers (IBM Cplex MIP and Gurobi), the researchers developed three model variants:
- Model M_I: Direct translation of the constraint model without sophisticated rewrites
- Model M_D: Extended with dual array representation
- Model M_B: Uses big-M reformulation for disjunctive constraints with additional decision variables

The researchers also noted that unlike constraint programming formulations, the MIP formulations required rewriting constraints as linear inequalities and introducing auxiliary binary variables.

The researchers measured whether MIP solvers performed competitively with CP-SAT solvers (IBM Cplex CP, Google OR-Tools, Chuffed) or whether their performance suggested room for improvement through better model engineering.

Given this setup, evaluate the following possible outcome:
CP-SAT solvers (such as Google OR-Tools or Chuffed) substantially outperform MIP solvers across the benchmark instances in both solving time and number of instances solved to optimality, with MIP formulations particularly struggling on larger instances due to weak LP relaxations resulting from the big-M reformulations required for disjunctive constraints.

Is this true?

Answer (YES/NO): NO